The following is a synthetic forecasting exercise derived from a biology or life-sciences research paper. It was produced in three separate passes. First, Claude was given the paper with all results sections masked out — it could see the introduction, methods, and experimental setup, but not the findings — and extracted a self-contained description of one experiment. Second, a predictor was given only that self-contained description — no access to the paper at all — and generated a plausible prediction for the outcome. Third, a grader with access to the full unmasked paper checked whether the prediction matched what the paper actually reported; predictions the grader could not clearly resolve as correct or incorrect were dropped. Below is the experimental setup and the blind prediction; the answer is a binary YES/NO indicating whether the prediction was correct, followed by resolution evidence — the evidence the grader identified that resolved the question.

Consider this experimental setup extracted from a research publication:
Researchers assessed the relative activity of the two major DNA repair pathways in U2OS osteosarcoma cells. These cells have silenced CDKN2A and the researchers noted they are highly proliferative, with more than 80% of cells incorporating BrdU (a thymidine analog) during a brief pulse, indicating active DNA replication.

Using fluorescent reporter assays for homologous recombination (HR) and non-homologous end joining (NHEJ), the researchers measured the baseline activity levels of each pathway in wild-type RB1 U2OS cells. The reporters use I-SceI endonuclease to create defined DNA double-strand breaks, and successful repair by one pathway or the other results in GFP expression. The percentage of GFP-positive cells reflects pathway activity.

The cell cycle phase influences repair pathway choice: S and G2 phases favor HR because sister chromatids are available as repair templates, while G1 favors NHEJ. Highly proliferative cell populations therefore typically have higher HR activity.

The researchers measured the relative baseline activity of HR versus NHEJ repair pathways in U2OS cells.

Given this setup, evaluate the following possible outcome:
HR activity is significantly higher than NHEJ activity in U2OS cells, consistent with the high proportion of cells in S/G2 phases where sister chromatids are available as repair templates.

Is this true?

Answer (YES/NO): YES